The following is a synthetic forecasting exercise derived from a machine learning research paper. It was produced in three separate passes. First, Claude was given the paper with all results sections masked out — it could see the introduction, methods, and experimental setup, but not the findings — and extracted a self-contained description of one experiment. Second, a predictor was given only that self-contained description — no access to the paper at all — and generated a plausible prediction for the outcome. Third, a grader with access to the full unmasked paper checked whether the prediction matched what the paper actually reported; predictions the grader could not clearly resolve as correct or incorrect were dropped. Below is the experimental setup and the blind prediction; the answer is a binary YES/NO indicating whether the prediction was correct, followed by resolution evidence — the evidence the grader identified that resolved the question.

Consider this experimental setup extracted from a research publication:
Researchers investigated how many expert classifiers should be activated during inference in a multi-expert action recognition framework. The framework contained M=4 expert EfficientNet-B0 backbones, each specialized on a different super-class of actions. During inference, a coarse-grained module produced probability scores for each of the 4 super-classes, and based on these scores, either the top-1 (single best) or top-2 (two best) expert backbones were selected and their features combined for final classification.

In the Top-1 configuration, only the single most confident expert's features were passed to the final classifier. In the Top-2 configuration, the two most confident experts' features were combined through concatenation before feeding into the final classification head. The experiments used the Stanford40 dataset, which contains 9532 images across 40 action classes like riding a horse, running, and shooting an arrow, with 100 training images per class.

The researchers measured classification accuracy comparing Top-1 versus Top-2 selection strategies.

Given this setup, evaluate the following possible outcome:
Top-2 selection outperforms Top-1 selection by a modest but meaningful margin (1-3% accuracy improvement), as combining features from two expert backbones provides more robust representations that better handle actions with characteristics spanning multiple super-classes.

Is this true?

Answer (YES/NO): NO